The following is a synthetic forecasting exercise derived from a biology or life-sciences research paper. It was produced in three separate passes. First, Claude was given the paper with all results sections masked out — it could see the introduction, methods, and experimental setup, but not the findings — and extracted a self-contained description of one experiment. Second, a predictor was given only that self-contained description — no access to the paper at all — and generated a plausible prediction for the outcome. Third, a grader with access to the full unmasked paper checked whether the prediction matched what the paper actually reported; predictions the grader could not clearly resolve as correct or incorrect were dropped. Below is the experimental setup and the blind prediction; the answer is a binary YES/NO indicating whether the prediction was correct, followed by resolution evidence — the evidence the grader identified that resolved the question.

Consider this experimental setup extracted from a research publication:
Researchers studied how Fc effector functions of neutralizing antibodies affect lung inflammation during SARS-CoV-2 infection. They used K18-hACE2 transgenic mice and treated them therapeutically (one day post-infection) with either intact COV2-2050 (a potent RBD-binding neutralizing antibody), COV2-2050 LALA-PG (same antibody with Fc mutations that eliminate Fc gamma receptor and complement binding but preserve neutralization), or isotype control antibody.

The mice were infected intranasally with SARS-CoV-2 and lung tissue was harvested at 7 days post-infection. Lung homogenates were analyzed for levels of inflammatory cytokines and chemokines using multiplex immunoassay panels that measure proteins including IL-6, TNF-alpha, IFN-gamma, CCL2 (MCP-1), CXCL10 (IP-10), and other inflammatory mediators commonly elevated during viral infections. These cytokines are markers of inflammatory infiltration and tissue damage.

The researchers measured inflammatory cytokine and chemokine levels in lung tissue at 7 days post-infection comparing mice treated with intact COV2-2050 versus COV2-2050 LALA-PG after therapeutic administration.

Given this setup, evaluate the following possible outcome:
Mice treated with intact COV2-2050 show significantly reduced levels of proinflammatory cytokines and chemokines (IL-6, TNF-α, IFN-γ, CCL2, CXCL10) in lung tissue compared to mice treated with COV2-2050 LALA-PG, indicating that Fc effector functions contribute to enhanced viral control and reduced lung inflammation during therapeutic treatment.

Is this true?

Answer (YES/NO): YES